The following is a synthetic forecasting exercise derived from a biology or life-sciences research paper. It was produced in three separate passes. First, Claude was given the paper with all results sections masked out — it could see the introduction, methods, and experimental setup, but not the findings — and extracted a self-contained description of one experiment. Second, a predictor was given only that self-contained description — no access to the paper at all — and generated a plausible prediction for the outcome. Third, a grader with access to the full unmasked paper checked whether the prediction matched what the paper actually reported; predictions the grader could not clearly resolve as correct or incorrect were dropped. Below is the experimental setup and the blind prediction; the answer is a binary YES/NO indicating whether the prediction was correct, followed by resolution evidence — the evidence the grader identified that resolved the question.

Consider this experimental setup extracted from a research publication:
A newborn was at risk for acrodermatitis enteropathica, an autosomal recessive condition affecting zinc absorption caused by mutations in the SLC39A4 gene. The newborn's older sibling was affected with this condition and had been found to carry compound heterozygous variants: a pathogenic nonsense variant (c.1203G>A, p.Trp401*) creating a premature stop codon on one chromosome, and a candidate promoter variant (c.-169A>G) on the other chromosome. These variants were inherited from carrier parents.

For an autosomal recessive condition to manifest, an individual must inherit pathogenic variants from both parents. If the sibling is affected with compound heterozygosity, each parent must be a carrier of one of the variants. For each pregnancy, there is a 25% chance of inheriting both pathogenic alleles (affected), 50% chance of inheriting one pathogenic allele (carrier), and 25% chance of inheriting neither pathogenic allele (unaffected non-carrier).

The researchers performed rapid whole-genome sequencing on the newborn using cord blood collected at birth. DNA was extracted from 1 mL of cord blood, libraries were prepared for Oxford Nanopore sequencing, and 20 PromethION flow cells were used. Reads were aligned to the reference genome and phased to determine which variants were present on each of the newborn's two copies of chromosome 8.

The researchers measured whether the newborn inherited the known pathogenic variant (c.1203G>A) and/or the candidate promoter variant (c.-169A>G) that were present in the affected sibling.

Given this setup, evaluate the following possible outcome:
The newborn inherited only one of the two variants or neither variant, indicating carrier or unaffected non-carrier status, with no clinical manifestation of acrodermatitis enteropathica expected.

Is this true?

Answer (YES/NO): YES